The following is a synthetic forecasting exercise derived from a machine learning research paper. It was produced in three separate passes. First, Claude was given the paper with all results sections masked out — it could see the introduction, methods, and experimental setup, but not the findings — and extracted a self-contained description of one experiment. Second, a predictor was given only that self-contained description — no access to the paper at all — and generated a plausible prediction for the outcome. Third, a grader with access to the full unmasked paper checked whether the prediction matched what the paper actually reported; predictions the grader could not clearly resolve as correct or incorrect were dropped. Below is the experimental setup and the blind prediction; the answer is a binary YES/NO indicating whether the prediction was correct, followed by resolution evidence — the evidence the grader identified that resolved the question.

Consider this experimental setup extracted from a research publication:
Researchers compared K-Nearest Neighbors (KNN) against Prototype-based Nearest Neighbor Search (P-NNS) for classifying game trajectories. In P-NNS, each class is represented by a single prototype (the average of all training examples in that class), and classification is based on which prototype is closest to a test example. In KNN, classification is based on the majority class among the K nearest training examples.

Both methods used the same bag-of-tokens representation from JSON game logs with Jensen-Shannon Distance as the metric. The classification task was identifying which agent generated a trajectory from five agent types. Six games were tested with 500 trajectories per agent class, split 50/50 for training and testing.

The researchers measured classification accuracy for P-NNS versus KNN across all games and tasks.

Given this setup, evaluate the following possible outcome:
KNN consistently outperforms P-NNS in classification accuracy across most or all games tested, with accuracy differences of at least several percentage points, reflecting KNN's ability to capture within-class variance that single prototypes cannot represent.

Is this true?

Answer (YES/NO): NO